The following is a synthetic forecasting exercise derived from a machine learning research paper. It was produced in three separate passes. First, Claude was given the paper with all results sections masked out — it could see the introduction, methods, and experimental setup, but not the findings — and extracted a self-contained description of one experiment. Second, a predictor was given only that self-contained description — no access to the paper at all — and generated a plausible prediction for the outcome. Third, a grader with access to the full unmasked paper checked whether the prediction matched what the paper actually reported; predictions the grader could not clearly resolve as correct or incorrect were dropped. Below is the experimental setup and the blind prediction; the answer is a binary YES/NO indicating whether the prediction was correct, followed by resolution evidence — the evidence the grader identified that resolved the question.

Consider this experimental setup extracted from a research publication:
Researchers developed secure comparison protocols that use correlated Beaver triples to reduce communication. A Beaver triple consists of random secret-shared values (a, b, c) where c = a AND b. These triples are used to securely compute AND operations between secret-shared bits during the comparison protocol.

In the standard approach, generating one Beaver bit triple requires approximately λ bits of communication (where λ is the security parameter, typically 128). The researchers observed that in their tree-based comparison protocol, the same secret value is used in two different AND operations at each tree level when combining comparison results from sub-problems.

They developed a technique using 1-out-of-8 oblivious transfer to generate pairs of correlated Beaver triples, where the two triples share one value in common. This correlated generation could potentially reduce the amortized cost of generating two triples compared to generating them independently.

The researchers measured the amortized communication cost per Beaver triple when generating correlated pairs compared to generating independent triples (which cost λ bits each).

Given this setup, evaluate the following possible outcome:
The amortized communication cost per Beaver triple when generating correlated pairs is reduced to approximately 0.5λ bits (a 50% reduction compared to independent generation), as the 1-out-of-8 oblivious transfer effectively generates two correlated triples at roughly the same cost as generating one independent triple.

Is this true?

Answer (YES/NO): NO